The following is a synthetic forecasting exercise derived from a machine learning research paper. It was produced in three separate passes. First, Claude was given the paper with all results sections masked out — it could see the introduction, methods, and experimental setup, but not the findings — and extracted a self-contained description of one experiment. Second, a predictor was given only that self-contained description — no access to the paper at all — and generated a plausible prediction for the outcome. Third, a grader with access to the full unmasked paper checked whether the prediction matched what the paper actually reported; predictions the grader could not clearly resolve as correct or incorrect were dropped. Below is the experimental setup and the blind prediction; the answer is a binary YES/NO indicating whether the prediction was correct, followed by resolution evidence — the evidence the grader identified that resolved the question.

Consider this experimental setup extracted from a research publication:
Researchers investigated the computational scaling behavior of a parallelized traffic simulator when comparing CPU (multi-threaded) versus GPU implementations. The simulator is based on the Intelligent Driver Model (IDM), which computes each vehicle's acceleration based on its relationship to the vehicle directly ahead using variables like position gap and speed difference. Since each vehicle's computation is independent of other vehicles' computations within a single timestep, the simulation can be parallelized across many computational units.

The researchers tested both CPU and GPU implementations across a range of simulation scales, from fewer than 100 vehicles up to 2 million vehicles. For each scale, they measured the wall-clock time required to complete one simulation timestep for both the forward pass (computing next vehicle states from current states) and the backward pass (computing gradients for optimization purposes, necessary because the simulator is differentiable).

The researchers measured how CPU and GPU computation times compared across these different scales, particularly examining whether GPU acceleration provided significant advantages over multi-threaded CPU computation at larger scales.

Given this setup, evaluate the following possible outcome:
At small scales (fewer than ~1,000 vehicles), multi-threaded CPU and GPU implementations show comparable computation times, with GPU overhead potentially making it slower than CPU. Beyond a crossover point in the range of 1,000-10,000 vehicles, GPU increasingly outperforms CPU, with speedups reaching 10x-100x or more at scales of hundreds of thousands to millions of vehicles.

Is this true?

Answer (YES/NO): NO